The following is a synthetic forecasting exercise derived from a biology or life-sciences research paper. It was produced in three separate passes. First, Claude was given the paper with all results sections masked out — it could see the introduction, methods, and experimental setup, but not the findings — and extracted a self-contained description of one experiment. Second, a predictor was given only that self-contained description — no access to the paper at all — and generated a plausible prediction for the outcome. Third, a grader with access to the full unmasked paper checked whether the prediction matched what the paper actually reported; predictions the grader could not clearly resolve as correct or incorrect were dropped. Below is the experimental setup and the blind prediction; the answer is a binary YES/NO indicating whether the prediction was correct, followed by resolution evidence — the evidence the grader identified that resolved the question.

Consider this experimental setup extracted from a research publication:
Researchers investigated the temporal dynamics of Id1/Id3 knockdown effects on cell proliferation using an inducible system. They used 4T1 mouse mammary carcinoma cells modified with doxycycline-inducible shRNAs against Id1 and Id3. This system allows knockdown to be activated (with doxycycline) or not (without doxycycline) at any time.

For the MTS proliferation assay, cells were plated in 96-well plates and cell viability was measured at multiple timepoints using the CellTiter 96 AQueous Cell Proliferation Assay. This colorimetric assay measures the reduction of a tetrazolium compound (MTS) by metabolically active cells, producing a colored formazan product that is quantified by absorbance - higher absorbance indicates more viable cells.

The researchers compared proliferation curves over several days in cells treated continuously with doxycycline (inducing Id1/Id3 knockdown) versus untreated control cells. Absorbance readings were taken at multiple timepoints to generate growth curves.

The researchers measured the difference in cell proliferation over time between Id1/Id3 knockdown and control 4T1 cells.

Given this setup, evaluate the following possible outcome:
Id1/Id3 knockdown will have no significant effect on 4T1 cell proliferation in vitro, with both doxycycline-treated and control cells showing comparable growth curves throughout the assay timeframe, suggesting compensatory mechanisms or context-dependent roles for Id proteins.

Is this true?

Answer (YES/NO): NO